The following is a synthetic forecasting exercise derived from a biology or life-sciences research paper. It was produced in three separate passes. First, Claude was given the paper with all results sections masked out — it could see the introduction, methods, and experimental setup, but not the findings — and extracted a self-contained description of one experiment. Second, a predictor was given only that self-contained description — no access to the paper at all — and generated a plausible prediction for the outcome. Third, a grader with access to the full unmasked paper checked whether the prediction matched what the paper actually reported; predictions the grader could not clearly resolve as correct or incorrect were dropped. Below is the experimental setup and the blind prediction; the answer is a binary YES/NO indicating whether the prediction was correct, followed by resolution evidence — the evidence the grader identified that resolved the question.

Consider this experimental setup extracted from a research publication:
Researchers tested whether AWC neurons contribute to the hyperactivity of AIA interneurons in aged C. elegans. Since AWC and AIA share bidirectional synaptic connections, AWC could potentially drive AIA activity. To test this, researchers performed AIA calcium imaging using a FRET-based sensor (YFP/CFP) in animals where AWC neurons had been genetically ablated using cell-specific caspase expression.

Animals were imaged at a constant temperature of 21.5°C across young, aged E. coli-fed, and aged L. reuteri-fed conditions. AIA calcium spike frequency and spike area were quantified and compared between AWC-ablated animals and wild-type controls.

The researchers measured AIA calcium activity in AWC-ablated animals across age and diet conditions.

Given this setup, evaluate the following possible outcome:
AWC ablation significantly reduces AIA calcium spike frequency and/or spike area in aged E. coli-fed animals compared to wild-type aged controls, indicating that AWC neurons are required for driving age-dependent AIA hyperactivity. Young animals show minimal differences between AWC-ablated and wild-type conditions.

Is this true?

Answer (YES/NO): NO